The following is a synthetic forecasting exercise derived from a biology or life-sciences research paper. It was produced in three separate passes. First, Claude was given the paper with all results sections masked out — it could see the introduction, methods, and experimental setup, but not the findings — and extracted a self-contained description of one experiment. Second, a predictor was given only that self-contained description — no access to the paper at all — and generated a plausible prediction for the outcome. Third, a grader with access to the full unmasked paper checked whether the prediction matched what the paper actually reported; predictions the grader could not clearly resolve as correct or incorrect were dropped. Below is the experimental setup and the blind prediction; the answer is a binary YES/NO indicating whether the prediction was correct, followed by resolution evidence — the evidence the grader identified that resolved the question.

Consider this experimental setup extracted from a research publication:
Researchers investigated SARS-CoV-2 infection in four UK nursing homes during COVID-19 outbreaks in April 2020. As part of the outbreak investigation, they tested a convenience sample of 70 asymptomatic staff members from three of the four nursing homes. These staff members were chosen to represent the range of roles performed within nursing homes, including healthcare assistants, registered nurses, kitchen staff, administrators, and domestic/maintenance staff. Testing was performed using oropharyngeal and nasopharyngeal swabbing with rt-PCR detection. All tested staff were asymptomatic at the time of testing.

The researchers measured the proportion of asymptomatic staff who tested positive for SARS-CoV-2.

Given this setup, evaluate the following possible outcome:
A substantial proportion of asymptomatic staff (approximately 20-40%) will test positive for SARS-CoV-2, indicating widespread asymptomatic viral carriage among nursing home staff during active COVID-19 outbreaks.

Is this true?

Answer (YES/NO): NO